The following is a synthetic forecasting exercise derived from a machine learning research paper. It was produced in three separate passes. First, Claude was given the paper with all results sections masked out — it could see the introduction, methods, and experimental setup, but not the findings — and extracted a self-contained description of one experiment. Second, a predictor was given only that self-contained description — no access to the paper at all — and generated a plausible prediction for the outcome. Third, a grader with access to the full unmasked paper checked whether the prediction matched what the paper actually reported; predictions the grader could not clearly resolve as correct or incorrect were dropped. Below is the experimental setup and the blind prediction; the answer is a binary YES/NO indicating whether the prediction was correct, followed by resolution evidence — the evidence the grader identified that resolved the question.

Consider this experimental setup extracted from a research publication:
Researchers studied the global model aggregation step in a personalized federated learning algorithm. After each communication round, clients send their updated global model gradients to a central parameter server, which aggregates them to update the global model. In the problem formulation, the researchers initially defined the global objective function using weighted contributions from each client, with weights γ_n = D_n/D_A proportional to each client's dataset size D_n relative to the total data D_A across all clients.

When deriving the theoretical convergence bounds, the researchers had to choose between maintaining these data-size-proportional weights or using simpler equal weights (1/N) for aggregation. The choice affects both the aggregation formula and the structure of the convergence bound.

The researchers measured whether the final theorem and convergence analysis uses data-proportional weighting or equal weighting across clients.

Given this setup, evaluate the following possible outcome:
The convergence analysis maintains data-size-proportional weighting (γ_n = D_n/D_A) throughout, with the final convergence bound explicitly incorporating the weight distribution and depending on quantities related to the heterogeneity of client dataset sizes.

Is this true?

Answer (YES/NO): NO